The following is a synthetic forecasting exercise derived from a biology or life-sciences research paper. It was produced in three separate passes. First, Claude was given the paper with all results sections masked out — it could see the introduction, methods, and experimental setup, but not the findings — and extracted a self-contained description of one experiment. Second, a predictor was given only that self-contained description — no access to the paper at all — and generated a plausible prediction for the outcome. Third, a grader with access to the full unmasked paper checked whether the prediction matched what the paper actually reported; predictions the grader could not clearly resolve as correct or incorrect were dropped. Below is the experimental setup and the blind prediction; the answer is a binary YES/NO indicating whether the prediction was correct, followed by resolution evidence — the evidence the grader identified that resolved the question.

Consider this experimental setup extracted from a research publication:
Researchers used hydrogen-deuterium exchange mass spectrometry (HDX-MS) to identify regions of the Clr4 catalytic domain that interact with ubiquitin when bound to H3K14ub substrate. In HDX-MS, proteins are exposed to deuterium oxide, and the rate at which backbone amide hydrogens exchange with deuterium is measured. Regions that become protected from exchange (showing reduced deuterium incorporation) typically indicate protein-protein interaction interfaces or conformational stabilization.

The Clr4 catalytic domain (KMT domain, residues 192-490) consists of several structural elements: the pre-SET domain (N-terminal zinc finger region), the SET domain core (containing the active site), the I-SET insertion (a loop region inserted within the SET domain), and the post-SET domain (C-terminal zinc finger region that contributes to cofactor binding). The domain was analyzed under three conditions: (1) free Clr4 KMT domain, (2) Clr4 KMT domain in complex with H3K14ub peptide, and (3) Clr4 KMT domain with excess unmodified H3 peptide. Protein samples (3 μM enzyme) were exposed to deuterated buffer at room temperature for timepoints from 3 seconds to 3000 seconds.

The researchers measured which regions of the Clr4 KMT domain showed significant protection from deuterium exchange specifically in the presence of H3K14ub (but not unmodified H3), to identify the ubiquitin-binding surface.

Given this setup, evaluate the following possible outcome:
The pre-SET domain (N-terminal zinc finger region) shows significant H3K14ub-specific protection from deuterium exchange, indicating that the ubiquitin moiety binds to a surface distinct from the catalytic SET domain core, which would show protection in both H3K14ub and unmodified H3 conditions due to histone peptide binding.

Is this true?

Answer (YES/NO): NO